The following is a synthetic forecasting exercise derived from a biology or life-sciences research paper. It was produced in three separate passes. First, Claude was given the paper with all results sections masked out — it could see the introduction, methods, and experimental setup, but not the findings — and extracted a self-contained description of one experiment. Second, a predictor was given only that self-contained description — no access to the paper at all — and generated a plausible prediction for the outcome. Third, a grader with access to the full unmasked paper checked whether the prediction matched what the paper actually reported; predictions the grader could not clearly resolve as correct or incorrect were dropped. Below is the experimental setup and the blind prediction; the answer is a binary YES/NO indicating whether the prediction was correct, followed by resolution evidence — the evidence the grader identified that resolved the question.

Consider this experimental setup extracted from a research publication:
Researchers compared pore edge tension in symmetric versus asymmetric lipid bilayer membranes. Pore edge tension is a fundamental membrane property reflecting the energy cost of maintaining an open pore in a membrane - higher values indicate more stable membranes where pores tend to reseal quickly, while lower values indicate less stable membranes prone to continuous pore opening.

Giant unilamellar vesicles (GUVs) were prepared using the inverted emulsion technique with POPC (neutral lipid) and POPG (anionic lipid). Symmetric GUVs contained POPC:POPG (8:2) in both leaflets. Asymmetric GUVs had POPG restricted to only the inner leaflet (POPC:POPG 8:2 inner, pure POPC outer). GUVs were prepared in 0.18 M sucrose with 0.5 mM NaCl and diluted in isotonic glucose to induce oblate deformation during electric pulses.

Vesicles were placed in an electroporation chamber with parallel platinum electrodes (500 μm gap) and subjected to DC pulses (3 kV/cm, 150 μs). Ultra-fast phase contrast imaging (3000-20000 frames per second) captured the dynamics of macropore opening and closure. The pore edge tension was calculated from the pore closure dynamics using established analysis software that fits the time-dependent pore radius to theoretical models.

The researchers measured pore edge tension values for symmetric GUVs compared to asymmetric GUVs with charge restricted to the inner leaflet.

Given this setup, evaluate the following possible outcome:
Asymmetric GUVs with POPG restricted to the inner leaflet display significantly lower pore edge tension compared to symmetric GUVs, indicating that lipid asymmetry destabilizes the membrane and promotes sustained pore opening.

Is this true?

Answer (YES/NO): YES